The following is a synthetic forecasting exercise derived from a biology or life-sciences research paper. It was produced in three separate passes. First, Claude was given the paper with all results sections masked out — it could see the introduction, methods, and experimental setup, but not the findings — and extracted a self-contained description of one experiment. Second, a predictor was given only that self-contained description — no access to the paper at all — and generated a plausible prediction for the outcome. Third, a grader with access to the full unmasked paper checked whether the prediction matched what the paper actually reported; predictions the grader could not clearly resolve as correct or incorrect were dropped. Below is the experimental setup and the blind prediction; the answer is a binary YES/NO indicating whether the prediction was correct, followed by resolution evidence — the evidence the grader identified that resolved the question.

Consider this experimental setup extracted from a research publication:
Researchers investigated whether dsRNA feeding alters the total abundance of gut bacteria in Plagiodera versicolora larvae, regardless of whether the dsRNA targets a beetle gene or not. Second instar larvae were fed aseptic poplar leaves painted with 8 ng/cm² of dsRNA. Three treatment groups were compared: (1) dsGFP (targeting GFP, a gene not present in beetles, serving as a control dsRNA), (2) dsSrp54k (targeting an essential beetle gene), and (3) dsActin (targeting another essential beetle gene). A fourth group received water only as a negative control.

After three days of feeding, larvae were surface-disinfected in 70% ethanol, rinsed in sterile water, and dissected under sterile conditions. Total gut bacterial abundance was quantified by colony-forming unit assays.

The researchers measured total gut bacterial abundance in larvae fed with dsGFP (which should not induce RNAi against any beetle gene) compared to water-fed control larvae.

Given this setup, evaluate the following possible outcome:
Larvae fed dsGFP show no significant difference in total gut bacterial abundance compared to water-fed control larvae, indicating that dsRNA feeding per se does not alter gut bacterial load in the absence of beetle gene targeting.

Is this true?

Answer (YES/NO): NO